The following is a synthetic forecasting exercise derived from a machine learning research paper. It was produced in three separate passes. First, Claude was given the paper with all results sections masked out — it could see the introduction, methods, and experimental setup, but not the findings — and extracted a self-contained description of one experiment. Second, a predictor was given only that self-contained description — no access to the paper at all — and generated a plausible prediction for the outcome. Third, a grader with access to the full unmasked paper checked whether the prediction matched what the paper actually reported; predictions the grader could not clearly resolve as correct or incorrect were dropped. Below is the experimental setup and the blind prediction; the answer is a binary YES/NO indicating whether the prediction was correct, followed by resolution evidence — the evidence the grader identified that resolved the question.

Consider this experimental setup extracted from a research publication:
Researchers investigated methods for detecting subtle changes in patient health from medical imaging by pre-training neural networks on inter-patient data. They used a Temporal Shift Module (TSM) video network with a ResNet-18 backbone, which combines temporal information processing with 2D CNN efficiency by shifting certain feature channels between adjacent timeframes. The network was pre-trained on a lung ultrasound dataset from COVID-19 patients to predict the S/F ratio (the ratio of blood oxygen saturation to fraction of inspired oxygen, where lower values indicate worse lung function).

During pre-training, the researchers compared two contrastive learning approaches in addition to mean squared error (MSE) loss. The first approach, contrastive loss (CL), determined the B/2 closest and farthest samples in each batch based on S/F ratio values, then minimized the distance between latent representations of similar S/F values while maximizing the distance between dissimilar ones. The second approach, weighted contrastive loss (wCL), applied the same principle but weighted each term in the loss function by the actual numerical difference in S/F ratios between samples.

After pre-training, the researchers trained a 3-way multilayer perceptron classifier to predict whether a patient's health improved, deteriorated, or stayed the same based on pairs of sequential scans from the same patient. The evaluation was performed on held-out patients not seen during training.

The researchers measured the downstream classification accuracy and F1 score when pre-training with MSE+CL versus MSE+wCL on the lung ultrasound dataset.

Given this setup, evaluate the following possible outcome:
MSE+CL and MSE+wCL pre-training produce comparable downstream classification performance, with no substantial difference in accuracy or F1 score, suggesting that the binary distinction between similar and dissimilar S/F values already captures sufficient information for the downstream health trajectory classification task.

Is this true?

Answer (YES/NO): NO